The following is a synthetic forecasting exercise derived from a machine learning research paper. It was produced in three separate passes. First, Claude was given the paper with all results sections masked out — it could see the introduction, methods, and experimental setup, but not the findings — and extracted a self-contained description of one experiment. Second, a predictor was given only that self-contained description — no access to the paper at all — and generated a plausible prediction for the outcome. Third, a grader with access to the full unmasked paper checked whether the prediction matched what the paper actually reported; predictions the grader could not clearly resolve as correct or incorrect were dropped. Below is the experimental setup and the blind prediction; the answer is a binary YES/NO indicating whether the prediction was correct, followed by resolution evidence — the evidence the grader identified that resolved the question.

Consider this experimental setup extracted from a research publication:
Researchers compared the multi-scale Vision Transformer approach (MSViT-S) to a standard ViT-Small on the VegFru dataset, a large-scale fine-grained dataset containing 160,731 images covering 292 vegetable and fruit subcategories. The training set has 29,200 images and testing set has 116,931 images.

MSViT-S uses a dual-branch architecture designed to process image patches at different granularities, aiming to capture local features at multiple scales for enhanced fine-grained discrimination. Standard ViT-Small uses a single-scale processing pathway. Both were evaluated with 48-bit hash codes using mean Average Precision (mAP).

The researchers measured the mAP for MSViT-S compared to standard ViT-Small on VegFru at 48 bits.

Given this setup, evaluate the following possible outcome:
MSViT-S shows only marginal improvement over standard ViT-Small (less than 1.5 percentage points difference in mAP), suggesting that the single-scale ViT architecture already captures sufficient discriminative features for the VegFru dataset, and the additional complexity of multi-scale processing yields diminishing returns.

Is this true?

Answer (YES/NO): NO